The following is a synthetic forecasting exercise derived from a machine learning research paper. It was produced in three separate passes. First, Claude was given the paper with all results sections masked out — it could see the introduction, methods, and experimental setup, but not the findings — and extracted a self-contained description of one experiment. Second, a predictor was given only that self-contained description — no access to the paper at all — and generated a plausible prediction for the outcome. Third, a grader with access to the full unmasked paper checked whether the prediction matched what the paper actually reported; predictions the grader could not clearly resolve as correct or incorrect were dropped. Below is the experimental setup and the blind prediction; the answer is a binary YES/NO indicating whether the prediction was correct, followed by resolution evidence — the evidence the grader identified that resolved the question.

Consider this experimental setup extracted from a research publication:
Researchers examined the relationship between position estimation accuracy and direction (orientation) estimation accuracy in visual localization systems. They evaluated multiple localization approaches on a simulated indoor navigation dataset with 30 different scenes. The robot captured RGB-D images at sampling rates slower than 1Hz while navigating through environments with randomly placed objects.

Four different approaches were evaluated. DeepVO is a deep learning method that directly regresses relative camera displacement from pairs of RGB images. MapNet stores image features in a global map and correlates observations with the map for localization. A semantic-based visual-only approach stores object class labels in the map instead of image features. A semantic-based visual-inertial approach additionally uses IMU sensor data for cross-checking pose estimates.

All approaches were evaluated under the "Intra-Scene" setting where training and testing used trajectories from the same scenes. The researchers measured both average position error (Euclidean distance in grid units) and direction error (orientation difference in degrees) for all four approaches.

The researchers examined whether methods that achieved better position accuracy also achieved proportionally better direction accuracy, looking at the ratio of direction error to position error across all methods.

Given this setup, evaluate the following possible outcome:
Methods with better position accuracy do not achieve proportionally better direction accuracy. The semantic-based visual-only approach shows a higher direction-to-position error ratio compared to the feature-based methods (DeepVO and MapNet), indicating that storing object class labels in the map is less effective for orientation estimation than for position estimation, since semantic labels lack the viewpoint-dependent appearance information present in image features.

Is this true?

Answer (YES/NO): NO